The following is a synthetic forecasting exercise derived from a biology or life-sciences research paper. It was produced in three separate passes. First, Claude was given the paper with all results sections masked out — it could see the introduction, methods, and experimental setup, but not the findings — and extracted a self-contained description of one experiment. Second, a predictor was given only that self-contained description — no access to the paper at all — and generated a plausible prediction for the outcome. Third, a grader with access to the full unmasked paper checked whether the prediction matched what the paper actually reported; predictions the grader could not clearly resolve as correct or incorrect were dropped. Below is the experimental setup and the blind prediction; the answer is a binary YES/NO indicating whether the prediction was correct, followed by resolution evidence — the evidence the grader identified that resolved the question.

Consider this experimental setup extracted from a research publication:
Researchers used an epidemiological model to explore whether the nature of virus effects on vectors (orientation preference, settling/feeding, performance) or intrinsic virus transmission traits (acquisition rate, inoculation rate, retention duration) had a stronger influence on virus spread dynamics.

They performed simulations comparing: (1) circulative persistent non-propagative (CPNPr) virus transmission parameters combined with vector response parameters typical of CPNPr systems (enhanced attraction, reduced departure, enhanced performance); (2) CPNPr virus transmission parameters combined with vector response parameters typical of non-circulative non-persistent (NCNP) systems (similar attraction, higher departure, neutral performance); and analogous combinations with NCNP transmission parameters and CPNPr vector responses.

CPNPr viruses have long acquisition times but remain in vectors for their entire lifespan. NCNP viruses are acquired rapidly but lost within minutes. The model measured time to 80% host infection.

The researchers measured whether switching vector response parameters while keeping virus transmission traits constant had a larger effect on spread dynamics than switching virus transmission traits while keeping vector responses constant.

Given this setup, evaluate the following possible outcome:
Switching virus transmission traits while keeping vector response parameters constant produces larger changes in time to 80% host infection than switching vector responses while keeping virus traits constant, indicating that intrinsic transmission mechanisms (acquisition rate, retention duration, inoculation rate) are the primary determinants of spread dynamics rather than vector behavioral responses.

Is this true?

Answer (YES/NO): YES